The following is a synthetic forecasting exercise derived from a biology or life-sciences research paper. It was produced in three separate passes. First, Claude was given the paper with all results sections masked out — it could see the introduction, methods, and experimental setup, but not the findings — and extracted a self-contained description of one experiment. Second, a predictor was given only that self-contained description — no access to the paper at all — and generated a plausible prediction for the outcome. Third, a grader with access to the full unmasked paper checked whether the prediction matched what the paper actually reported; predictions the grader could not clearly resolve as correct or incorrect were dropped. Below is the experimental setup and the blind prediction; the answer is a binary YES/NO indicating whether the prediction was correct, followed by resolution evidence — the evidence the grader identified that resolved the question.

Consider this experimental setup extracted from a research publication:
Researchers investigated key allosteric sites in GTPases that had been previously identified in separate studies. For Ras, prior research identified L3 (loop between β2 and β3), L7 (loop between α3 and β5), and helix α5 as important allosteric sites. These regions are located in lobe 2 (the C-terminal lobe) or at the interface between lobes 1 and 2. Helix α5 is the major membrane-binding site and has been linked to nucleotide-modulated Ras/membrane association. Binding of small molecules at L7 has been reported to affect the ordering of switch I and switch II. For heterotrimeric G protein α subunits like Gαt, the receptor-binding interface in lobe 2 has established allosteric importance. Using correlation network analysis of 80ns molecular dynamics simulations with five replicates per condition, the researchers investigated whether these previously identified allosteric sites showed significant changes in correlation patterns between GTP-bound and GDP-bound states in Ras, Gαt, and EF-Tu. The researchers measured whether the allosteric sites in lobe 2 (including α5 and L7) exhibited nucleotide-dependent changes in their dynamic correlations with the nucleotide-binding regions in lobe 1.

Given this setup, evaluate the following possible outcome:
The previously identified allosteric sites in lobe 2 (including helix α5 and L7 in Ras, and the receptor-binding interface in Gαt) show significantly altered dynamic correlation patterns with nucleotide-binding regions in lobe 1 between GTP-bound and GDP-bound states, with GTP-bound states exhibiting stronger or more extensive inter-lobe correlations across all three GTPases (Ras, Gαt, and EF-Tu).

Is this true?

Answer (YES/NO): YES